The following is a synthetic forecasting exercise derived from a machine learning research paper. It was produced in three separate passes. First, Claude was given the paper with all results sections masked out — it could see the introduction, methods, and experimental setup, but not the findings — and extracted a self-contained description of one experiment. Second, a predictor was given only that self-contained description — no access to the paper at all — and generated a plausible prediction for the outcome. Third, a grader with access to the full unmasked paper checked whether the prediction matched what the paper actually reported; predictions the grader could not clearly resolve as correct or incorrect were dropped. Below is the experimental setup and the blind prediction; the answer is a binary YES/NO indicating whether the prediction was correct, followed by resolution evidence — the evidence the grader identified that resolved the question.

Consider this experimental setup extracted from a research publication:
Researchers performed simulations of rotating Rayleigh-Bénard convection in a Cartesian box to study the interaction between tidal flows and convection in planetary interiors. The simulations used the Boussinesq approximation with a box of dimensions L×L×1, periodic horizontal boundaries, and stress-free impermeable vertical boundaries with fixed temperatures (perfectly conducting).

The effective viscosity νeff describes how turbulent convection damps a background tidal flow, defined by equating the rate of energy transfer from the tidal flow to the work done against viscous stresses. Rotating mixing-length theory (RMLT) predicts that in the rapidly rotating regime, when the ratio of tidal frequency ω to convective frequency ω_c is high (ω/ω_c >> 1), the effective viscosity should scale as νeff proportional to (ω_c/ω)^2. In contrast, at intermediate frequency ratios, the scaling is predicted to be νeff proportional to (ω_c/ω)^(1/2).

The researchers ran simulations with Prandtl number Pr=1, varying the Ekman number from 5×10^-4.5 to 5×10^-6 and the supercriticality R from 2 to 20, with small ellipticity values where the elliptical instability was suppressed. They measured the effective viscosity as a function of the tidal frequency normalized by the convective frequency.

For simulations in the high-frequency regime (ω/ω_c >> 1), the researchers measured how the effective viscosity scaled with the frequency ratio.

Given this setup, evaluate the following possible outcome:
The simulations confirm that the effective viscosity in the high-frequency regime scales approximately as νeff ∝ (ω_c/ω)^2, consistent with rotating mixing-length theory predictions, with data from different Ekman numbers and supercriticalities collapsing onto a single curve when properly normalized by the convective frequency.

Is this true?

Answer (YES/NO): YES